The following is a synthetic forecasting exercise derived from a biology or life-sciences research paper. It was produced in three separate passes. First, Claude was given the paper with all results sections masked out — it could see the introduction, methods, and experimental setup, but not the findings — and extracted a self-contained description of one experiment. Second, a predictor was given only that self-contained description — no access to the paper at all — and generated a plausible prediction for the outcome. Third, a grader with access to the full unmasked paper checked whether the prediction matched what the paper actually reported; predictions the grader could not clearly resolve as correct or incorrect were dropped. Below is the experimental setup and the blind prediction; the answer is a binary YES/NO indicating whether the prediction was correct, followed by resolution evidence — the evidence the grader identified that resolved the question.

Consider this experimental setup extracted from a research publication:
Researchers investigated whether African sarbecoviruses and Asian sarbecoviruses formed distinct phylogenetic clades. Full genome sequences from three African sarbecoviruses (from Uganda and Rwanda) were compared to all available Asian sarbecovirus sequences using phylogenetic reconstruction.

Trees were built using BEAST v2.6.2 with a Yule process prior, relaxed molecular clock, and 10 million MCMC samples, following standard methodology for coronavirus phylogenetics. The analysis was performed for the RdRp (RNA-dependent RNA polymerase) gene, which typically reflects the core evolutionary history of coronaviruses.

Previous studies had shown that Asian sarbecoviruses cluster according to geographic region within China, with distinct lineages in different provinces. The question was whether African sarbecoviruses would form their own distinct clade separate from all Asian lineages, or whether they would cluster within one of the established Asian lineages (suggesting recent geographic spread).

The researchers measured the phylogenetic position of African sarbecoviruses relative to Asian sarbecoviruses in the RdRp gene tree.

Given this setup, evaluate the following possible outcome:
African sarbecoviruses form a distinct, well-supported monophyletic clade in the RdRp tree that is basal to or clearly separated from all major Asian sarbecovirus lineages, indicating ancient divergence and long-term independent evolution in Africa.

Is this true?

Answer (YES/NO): NO